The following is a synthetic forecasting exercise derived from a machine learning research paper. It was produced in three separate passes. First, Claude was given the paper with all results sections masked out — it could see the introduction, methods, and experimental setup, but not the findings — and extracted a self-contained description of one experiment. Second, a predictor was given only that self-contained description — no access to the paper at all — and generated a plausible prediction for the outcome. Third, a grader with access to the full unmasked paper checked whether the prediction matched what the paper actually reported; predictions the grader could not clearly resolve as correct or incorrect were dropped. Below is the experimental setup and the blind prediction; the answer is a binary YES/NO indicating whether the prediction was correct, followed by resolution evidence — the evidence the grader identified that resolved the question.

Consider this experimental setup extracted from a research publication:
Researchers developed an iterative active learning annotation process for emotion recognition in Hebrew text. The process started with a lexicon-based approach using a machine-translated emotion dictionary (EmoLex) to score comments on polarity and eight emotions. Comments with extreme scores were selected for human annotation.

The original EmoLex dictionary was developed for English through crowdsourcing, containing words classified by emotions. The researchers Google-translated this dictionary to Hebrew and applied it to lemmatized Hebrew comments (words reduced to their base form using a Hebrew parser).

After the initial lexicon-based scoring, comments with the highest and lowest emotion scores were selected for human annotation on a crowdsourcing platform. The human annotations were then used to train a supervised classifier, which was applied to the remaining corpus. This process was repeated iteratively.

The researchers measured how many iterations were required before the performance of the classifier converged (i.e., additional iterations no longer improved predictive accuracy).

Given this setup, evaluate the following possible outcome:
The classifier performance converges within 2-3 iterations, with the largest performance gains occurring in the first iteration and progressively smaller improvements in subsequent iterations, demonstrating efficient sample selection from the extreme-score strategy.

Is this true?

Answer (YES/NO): YES